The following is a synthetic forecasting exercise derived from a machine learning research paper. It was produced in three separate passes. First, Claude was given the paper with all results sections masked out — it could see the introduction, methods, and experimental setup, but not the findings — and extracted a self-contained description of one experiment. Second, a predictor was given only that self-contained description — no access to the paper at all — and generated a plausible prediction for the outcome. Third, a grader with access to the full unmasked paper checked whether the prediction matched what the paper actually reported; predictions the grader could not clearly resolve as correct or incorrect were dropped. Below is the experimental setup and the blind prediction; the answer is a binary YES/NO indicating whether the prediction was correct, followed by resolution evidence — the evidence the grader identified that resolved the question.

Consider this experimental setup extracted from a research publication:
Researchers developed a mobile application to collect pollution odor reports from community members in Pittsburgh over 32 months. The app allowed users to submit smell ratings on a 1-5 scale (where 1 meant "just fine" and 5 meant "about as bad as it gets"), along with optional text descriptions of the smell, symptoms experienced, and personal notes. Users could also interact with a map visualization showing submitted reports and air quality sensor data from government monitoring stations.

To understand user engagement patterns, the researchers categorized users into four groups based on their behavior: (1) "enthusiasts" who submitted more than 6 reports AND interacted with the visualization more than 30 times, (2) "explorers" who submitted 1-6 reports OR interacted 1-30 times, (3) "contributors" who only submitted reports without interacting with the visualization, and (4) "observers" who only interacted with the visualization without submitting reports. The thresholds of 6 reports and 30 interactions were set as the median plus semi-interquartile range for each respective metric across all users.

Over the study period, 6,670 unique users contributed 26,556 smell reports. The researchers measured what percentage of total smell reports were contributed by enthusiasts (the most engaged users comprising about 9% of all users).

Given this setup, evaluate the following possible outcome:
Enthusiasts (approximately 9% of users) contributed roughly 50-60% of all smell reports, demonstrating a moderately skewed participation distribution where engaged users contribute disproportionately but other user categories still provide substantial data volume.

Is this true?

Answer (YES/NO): YES